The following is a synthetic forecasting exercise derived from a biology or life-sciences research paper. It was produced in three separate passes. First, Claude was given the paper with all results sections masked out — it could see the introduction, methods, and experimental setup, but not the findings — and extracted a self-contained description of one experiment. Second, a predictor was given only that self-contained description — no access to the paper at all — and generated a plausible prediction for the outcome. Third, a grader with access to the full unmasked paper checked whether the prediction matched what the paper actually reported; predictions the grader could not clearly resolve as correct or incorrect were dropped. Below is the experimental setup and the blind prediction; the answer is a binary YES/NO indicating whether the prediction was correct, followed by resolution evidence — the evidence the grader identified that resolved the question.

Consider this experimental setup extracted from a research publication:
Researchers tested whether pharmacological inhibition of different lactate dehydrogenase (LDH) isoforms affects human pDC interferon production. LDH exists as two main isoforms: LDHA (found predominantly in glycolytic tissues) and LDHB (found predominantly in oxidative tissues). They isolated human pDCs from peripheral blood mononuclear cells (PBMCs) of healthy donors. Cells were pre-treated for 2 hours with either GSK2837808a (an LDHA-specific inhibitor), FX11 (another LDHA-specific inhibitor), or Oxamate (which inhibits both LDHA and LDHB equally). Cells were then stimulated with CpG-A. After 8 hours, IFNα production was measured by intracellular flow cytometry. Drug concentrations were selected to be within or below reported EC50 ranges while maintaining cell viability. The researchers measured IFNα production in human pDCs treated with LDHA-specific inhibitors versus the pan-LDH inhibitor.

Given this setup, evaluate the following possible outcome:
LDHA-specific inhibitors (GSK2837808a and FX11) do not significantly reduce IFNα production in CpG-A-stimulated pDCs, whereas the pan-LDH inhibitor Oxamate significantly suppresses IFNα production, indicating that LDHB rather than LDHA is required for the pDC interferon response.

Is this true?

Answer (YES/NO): YES